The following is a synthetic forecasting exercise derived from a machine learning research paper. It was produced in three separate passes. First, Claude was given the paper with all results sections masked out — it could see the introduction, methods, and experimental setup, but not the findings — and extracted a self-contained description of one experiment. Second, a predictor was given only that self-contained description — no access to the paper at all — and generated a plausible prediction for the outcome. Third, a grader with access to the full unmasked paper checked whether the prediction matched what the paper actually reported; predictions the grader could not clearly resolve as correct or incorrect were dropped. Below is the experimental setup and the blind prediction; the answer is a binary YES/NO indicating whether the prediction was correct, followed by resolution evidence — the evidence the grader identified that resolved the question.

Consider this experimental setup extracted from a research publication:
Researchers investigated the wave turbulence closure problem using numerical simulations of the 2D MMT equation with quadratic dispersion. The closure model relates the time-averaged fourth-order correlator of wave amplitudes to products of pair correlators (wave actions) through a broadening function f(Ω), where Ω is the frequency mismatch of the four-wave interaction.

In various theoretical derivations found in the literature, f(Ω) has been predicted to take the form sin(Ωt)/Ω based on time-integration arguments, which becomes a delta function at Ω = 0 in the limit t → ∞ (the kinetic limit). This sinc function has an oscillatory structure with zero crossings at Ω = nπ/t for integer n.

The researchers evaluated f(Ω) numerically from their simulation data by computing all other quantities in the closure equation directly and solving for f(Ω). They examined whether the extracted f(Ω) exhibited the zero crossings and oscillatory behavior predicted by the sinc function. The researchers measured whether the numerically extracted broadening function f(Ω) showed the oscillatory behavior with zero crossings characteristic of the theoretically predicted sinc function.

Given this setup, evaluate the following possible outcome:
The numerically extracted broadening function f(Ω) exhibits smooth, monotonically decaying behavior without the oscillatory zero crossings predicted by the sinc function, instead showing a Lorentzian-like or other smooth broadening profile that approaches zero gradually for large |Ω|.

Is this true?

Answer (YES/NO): YES